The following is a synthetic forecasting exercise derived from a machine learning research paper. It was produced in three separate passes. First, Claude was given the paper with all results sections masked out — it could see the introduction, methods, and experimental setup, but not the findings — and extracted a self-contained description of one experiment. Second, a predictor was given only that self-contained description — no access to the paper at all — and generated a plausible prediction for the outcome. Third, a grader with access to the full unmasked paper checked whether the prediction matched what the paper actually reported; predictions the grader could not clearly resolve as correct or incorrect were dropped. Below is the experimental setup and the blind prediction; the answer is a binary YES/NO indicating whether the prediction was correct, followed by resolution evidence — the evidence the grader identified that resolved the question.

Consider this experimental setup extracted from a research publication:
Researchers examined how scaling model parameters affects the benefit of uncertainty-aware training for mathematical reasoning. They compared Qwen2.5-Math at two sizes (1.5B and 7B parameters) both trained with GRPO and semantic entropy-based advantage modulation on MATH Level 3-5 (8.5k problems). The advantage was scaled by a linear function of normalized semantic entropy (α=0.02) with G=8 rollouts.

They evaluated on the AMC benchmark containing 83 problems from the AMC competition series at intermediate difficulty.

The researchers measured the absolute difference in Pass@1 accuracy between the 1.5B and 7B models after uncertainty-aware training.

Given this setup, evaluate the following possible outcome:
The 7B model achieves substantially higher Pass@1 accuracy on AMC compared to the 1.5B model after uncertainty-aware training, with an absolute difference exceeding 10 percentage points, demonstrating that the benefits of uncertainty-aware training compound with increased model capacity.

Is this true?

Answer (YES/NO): YES